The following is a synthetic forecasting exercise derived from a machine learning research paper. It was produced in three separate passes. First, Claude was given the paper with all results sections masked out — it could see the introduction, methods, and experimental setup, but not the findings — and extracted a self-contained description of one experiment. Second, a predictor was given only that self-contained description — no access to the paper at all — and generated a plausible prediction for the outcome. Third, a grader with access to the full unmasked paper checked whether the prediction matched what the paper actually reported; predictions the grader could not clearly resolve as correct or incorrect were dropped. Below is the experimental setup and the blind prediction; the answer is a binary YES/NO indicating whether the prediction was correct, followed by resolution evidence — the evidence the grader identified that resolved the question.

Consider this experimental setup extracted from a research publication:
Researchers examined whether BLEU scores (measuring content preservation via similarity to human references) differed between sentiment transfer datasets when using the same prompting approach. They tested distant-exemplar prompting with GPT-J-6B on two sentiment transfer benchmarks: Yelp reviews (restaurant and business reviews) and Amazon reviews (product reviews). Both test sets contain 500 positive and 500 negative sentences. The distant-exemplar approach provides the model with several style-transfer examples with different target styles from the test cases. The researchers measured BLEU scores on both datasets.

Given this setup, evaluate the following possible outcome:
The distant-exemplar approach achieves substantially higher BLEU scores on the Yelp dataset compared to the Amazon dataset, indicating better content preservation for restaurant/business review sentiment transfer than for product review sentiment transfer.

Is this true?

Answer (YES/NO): YES